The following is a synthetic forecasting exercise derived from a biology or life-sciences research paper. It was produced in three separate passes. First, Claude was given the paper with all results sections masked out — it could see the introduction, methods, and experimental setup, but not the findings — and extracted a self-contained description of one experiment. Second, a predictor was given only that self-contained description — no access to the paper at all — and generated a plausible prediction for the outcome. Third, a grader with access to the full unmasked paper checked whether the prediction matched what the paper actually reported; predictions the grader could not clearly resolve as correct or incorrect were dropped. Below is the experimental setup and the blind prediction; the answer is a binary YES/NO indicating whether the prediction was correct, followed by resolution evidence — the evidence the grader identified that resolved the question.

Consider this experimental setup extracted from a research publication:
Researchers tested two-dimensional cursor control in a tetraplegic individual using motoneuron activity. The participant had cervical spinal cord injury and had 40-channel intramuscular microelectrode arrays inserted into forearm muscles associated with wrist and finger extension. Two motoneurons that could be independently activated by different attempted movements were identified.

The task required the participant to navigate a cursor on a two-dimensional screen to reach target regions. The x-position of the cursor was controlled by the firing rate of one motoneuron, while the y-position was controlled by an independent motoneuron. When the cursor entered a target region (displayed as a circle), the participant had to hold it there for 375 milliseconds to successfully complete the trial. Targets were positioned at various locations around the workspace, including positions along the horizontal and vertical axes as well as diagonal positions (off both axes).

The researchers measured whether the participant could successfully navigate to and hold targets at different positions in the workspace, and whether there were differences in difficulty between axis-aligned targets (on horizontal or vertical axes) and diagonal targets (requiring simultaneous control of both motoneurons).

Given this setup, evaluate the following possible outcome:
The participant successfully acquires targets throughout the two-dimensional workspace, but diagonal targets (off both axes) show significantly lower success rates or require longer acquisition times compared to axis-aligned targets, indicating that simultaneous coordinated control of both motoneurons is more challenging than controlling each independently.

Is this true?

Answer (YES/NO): YES